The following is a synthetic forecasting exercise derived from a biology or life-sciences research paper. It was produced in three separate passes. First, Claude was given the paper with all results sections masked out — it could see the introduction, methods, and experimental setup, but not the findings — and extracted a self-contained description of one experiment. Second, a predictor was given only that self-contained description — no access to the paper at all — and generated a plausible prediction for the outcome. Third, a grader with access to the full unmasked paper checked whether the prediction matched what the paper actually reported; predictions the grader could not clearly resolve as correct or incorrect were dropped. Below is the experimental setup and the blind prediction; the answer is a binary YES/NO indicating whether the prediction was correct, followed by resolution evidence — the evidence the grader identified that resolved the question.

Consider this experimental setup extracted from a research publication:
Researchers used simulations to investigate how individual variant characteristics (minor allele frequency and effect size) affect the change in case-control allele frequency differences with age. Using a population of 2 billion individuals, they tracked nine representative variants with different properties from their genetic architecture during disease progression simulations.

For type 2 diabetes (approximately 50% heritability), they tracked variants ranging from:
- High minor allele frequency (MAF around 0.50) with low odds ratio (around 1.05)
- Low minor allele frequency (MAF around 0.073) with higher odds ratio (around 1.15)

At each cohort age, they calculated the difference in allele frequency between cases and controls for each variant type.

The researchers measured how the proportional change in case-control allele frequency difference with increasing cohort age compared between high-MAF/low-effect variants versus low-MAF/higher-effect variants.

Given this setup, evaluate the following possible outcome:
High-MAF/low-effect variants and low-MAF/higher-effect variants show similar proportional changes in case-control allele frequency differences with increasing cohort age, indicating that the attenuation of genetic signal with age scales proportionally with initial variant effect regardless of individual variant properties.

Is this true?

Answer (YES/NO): NO